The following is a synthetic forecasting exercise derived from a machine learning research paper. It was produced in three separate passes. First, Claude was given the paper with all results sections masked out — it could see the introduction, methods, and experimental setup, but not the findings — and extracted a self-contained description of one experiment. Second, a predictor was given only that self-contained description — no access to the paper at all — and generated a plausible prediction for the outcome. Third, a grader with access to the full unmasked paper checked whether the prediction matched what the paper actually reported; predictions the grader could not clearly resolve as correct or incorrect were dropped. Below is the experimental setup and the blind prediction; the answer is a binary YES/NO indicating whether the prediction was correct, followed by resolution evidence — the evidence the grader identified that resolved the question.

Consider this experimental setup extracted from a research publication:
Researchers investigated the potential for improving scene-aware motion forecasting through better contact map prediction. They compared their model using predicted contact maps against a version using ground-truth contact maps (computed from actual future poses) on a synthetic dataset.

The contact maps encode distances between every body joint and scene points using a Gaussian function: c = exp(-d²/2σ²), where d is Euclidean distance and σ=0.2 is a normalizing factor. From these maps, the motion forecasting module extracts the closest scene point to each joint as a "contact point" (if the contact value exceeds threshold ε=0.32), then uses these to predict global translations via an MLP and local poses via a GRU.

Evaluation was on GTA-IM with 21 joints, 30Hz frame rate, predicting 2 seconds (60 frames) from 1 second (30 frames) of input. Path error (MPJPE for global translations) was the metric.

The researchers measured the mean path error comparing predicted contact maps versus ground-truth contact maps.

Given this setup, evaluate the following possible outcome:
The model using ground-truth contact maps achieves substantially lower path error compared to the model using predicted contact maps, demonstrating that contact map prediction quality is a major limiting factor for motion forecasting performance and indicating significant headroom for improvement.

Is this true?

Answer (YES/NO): YES